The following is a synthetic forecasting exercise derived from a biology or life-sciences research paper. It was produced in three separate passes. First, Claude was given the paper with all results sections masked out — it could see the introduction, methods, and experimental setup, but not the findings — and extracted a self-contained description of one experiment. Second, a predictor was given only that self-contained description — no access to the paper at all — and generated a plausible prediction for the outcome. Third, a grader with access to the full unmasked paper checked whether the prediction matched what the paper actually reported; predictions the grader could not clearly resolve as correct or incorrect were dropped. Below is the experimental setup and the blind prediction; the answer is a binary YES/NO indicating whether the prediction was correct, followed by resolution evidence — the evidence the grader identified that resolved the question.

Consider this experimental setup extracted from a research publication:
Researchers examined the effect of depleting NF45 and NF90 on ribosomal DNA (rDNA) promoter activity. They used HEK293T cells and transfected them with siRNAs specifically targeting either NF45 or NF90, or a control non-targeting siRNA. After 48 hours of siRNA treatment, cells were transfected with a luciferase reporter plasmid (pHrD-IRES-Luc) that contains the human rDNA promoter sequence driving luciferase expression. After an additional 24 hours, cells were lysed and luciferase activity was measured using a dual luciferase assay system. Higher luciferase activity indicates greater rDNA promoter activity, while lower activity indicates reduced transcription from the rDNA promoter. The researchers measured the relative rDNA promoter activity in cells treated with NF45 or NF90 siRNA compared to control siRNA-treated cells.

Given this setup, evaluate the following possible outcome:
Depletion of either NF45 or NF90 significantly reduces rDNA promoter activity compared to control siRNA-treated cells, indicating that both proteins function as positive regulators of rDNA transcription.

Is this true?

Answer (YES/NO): YES